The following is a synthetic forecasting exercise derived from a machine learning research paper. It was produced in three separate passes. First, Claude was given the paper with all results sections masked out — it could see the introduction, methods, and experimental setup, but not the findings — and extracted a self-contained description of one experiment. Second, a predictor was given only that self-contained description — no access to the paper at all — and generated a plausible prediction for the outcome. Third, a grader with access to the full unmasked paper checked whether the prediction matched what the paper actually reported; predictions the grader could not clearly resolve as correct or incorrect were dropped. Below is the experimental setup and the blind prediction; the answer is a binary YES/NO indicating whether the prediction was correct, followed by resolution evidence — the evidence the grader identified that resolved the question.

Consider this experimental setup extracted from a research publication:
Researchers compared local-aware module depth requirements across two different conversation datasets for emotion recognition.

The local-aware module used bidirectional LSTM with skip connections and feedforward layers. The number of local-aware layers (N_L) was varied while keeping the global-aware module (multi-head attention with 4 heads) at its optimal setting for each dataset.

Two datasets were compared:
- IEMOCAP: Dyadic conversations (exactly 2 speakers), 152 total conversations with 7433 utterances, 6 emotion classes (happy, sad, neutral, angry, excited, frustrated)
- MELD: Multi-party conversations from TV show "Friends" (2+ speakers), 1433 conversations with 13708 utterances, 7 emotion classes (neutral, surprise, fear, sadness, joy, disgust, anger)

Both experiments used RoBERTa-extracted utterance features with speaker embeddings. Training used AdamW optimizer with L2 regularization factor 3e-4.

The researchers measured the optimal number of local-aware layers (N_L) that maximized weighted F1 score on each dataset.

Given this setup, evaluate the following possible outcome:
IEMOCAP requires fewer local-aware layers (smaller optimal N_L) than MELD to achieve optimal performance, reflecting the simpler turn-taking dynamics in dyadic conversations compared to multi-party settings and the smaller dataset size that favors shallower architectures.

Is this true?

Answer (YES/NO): YES